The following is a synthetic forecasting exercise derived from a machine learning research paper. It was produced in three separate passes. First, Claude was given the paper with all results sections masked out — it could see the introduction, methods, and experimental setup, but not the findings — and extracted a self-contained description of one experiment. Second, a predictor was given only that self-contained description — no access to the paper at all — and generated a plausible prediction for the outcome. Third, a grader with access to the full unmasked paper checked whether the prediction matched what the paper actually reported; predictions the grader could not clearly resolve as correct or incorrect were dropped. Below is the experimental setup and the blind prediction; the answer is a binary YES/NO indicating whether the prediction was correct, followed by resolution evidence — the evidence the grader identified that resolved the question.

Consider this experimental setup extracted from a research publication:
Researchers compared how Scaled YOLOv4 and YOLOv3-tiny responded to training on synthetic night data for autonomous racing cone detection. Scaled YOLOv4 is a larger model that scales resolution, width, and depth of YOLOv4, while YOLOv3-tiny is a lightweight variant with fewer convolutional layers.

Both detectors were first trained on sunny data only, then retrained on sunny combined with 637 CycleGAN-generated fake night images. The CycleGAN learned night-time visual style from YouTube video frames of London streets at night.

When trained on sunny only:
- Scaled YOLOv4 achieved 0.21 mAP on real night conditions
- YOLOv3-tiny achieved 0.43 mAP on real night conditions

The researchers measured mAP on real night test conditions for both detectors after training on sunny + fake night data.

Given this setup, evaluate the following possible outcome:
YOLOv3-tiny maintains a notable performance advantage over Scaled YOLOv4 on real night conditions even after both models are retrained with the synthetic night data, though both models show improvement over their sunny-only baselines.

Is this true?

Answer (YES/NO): YES